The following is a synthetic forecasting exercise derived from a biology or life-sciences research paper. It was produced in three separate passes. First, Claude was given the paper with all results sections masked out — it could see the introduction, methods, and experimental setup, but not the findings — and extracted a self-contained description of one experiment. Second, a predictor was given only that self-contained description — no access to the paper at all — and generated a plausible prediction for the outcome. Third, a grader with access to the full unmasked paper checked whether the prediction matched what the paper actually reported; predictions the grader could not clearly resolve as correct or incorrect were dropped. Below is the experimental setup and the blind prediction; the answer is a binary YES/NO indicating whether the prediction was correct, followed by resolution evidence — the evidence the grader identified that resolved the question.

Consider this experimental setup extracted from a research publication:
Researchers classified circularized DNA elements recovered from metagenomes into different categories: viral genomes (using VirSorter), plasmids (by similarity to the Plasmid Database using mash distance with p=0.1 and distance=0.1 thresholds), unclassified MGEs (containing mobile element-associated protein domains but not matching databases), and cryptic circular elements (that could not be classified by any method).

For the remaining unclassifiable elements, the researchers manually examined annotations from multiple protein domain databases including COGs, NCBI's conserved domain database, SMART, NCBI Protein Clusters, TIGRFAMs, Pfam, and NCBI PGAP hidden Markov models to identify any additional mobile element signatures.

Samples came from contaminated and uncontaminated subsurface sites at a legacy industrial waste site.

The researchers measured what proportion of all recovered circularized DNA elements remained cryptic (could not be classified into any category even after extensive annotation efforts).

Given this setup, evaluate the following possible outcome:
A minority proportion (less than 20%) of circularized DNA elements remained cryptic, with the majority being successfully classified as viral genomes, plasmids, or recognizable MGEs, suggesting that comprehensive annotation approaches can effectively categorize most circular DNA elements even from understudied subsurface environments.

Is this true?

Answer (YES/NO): NO